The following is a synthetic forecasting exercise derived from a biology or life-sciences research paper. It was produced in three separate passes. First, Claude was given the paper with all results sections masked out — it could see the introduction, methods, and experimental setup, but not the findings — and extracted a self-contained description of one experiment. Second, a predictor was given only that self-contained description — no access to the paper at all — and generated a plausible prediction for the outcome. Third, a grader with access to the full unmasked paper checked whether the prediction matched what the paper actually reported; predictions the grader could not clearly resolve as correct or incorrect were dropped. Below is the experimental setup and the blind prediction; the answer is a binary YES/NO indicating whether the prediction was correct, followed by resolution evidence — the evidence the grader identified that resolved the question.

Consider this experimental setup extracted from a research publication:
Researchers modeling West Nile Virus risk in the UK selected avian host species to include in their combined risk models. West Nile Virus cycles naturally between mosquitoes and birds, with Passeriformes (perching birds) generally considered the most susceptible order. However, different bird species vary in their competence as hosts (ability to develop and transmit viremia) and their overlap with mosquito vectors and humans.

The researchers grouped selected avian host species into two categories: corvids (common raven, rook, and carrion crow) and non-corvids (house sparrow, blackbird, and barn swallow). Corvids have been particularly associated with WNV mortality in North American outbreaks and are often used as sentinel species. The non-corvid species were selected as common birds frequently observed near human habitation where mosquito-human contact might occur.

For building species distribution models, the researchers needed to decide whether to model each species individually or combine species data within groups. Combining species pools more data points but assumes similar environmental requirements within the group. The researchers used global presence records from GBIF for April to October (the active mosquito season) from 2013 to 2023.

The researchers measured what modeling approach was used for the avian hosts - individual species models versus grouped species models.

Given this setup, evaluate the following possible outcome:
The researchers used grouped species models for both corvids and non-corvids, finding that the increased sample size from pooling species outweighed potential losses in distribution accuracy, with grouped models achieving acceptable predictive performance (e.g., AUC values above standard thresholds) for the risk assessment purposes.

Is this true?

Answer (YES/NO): NO